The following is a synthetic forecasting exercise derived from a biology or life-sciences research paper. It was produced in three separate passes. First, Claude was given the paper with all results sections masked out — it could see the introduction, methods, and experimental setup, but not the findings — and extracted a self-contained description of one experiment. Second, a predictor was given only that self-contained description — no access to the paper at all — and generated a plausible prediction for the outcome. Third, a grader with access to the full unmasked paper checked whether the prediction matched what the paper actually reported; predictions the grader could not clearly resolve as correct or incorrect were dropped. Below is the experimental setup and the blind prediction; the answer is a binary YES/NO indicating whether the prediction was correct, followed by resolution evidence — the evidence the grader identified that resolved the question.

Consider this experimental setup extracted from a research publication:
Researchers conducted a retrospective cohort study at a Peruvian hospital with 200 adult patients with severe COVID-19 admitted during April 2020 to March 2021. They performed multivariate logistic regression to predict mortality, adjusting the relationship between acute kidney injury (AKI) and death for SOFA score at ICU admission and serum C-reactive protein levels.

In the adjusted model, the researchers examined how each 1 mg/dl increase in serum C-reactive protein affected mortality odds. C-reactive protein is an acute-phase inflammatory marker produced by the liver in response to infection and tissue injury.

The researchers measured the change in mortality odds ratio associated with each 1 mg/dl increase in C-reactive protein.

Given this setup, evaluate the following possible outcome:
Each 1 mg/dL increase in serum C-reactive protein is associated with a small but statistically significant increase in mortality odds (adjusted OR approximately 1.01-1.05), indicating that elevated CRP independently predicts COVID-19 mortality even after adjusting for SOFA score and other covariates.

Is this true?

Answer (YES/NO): YES